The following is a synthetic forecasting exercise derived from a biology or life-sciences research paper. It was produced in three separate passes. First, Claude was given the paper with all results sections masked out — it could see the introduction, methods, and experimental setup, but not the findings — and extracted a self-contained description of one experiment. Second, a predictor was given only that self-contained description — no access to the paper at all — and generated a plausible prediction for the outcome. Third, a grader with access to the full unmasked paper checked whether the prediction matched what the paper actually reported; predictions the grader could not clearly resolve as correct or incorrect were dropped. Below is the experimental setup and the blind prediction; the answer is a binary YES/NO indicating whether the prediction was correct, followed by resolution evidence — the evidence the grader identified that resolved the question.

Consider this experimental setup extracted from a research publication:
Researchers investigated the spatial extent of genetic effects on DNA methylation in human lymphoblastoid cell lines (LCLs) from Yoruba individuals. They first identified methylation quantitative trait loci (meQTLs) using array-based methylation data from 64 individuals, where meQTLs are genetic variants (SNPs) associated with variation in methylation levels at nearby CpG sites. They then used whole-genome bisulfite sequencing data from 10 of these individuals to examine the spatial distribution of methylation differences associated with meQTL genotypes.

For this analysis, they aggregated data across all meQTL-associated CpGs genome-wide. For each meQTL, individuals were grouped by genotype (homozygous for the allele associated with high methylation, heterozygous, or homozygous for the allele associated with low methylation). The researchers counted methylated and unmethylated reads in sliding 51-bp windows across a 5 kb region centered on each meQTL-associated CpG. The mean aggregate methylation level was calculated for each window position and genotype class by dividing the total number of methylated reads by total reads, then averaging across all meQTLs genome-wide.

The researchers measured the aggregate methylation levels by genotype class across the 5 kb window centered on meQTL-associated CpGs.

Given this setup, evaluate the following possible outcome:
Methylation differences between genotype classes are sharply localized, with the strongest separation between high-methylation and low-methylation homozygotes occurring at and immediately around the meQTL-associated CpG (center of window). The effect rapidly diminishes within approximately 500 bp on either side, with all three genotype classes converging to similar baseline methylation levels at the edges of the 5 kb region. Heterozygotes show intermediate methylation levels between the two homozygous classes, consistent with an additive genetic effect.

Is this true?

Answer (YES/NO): NO